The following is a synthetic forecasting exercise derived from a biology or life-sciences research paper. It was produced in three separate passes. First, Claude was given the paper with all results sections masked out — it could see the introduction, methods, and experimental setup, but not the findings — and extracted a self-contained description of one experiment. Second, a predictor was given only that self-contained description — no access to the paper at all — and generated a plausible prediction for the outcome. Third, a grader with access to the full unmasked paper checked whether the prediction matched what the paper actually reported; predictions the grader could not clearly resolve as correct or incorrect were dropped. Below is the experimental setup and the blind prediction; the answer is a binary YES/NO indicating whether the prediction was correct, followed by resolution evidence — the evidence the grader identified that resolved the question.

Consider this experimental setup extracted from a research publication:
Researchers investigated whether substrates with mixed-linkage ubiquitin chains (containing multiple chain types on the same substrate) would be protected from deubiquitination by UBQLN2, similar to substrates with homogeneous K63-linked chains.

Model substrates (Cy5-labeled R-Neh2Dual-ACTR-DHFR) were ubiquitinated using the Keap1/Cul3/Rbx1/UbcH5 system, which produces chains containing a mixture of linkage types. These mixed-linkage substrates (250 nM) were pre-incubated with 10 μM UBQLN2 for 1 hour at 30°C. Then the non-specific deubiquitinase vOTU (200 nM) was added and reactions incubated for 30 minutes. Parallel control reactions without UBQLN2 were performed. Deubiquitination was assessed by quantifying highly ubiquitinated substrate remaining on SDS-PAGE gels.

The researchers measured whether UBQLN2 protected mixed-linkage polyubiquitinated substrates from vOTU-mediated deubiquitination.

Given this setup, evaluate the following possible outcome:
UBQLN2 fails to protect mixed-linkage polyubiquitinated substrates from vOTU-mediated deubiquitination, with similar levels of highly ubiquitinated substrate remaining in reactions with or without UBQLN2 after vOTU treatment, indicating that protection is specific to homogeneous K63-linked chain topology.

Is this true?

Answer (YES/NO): NO